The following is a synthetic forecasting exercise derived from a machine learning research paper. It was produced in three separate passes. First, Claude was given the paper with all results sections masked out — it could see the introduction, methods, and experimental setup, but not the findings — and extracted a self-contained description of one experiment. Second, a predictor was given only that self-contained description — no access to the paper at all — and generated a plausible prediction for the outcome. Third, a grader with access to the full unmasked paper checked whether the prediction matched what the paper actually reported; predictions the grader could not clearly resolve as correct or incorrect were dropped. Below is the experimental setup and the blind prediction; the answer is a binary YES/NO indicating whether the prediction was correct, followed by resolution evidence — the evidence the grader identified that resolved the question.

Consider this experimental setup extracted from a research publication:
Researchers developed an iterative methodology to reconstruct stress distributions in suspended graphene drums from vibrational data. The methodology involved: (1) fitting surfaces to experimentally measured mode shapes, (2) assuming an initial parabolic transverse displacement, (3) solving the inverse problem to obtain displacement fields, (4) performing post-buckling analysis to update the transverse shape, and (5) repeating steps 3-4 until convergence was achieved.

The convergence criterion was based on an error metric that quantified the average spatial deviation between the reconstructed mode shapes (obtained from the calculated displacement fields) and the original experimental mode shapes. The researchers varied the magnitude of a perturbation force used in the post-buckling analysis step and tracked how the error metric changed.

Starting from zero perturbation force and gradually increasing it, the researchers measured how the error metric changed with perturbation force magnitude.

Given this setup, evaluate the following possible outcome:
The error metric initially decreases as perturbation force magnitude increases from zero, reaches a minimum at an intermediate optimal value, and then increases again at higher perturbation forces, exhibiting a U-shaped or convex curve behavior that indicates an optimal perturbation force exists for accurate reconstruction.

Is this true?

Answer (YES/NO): YES